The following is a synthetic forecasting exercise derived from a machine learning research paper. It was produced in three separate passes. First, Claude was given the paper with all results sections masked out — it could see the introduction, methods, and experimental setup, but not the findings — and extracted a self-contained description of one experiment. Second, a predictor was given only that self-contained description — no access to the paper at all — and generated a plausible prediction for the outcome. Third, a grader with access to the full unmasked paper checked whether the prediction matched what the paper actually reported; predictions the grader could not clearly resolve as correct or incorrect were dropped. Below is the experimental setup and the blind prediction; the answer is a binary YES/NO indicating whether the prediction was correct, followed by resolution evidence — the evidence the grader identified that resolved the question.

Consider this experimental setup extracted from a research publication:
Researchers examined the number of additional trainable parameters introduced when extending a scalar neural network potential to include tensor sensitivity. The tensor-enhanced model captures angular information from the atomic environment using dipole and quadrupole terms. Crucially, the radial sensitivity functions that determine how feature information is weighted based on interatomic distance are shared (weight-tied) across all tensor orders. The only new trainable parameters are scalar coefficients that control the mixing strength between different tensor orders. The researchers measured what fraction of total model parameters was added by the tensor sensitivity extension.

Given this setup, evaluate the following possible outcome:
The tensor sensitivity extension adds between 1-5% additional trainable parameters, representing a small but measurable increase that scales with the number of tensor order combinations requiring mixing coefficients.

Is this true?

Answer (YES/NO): NO